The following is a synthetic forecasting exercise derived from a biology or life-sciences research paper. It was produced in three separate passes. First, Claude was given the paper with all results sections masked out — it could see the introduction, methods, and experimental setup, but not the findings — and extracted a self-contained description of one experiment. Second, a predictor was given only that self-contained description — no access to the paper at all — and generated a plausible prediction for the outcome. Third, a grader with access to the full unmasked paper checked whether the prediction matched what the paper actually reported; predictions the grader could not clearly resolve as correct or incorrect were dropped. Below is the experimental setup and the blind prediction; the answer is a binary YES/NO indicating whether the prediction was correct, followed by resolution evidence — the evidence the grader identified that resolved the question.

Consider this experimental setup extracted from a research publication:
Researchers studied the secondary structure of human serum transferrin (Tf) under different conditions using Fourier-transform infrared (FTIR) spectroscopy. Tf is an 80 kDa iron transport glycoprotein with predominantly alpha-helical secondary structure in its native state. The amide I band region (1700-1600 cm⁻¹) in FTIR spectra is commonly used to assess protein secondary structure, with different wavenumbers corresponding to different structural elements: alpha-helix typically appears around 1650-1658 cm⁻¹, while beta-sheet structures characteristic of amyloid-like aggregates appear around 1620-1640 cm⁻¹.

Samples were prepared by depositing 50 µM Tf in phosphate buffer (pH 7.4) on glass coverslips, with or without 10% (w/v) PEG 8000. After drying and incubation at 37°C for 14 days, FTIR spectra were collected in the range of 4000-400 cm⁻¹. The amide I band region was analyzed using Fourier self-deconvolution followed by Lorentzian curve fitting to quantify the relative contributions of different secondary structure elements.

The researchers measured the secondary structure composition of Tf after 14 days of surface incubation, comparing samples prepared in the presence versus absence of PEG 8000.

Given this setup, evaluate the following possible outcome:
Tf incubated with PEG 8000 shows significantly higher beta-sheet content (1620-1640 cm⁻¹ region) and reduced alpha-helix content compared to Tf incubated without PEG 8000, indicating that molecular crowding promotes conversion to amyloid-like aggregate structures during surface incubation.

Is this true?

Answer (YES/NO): NO